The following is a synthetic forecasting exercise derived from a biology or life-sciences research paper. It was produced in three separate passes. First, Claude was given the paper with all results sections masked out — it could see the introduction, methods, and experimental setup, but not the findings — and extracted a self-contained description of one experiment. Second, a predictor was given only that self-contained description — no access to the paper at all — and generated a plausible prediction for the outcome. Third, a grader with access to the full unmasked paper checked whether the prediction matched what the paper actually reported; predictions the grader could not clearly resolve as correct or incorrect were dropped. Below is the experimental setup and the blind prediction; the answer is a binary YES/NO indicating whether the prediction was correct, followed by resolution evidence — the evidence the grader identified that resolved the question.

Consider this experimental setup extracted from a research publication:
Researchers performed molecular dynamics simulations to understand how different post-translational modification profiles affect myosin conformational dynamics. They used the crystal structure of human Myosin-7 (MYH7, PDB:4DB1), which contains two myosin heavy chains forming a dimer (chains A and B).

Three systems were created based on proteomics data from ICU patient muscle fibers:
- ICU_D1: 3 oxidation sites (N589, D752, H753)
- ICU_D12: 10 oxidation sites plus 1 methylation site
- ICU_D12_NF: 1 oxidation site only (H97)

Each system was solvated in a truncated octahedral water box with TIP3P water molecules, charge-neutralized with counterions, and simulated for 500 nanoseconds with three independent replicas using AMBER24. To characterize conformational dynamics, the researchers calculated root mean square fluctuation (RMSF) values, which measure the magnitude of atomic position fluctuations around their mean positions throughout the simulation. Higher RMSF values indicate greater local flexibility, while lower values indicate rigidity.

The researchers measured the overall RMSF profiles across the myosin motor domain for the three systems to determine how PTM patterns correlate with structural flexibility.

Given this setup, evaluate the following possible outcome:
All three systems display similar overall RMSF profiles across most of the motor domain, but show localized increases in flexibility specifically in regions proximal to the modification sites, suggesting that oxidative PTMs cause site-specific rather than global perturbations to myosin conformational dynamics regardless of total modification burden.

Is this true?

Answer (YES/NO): NO